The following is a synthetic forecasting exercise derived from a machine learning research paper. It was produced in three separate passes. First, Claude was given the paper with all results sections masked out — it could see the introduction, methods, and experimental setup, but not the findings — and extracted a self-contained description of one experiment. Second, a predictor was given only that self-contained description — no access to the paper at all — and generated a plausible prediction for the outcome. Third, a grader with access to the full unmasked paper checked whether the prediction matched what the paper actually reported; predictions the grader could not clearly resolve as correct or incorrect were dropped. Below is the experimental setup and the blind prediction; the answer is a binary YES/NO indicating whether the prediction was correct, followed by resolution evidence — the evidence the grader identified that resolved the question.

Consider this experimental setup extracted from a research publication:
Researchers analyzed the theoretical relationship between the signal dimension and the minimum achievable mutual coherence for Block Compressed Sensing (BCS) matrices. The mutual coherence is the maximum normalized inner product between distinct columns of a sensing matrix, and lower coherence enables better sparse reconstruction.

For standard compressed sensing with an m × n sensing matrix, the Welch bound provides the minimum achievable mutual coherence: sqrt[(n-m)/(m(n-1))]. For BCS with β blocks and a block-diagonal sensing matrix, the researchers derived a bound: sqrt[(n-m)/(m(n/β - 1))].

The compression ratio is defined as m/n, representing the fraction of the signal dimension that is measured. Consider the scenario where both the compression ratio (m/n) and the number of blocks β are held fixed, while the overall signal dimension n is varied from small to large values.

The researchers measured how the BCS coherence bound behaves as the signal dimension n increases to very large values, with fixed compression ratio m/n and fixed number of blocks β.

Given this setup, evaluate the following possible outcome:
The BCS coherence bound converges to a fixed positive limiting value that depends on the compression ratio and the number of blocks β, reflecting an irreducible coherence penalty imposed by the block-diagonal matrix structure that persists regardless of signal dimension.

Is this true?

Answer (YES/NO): NO